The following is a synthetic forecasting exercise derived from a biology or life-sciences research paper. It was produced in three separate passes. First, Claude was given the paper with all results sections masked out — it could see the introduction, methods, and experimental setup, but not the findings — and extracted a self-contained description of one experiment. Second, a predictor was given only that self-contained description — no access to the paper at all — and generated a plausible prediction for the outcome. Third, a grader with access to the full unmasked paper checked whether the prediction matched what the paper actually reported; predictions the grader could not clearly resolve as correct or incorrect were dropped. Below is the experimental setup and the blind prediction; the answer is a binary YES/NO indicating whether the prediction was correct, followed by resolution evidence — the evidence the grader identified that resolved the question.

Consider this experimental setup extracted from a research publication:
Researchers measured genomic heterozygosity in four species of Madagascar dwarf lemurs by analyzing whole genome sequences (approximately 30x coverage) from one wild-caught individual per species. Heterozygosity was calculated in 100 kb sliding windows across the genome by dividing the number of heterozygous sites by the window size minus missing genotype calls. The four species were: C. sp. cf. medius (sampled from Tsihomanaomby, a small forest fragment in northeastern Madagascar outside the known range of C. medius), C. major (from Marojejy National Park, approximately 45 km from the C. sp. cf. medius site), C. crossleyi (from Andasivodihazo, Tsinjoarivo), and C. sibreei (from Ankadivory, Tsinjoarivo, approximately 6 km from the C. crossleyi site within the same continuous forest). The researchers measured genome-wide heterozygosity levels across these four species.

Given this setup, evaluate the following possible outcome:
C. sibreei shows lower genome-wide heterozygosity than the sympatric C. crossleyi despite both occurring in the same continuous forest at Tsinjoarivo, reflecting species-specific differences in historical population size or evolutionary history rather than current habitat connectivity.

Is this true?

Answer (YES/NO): YES